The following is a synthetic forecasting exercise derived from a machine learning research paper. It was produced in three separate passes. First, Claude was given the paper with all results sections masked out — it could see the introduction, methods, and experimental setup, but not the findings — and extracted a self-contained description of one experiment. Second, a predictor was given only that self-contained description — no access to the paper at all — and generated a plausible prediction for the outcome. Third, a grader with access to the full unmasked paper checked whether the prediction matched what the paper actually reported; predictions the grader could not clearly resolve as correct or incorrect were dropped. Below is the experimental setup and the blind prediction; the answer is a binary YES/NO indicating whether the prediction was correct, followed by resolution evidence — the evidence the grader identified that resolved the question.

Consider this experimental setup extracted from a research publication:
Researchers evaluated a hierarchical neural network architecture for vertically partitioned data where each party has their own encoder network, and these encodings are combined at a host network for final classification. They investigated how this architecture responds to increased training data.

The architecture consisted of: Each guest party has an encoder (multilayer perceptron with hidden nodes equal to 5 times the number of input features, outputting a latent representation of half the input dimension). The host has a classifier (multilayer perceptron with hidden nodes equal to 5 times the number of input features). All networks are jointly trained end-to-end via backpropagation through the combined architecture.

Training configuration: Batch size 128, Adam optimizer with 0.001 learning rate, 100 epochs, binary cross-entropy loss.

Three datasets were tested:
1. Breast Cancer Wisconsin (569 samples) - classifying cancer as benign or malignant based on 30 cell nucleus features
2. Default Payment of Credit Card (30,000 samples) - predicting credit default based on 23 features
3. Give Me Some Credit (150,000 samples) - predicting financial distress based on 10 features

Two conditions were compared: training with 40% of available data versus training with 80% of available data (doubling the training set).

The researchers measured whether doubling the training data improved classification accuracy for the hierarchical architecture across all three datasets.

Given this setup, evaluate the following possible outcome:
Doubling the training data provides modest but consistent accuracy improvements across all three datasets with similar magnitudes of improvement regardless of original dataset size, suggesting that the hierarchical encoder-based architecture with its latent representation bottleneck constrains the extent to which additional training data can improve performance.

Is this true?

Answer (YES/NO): NO